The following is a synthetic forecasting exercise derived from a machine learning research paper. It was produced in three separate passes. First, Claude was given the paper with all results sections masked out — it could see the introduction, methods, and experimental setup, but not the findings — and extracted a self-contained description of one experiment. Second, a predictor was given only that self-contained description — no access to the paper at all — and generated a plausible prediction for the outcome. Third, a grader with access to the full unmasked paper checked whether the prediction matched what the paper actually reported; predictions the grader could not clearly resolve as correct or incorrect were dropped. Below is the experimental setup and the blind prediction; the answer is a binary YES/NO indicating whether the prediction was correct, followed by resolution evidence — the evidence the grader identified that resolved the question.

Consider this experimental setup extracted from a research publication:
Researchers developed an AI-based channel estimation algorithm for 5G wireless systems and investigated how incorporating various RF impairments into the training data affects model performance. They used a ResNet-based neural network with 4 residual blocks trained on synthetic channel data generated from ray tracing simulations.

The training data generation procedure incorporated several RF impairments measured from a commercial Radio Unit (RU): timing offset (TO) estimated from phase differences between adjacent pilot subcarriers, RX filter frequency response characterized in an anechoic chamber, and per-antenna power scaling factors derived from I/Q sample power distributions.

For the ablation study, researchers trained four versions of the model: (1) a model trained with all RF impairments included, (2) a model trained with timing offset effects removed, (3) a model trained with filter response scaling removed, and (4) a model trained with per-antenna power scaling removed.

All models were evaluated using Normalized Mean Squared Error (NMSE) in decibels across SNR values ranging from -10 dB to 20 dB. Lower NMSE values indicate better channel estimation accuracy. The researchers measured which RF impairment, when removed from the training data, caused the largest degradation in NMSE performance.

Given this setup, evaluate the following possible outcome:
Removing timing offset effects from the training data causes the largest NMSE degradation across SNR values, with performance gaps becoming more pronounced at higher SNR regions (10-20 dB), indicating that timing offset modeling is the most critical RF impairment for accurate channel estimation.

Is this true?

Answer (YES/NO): NO